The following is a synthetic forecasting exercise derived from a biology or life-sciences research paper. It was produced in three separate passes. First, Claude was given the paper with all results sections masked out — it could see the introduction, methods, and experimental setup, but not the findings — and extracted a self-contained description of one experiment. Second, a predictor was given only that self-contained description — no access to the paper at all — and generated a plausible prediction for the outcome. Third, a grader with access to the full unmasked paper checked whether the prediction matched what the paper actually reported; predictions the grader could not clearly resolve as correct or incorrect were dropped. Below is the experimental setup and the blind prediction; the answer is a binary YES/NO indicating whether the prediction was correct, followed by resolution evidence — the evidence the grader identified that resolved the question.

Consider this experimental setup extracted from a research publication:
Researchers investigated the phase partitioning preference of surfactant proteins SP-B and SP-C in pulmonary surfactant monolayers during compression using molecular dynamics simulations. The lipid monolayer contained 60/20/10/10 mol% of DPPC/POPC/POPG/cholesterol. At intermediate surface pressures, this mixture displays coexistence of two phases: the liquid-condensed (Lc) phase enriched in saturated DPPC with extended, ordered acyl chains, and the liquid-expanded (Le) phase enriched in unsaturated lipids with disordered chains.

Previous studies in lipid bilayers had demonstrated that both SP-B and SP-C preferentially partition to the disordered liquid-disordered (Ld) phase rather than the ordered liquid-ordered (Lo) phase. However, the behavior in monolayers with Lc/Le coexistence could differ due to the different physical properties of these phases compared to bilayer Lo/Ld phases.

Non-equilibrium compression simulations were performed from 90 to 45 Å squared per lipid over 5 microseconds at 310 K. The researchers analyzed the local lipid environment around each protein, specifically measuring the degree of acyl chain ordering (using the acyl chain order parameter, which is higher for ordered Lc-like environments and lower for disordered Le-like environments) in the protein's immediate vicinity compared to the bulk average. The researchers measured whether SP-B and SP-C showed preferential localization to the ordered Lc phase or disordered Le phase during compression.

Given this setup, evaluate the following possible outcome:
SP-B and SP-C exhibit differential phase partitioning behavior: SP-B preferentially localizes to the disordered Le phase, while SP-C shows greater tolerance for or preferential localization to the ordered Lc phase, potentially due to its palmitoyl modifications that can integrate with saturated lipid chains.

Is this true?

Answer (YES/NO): NO